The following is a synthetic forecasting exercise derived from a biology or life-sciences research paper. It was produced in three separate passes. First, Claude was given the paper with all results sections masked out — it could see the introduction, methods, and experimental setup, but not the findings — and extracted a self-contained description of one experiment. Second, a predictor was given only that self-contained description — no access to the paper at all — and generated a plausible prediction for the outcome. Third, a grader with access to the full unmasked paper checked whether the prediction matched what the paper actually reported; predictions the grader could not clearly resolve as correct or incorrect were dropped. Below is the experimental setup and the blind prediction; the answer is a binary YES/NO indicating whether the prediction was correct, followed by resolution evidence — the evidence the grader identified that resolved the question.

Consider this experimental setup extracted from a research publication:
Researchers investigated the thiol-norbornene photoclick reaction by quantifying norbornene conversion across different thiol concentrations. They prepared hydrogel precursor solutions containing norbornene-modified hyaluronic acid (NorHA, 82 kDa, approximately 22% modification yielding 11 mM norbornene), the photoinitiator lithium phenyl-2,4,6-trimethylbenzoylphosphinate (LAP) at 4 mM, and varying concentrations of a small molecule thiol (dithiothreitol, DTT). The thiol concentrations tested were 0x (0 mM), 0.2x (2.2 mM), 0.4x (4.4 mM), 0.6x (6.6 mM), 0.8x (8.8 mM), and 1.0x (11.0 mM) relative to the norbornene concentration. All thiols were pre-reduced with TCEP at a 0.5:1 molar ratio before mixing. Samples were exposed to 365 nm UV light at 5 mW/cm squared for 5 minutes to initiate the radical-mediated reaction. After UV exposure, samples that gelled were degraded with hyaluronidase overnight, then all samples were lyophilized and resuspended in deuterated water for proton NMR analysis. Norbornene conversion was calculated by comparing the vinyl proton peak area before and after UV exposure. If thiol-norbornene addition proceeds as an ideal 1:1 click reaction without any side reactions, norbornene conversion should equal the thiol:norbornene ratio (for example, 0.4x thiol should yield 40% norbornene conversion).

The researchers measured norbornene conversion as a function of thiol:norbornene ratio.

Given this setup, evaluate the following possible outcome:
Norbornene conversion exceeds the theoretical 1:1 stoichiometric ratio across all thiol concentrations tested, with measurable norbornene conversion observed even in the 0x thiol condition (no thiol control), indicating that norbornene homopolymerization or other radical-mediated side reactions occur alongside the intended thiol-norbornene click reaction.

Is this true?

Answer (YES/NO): YES